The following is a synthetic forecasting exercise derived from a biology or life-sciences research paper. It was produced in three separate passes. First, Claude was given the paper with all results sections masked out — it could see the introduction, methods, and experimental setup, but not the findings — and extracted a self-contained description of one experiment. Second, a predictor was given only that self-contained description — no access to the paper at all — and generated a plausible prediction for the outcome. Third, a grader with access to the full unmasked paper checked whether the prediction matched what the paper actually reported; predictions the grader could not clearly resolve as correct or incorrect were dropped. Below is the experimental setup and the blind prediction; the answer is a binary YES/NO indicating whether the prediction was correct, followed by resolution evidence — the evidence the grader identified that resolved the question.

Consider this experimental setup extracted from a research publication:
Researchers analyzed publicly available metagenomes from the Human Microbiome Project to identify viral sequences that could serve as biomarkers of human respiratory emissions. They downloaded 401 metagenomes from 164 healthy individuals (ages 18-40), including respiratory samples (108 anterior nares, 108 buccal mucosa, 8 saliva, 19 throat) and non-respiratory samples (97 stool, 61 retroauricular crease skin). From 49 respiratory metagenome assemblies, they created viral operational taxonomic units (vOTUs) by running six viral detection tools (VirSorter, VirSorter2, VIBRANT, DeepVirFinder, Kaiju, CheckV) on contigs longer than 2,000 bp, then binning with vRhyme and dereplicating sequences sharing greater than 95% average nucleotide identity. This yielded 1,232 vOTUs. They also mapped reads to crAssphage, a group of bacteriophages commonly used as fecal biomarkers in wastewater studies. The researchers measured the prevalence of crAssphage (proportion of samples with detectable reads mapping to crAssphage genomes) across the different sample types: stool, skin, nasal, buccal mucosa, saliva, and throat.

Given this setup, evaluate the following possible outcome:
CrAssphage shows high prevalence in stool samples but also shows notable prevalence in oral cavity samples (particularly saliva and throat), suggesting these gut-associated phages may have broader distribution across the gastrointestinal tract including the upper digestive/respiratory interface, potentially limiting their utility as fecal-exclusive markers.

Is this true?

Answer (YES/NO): YES